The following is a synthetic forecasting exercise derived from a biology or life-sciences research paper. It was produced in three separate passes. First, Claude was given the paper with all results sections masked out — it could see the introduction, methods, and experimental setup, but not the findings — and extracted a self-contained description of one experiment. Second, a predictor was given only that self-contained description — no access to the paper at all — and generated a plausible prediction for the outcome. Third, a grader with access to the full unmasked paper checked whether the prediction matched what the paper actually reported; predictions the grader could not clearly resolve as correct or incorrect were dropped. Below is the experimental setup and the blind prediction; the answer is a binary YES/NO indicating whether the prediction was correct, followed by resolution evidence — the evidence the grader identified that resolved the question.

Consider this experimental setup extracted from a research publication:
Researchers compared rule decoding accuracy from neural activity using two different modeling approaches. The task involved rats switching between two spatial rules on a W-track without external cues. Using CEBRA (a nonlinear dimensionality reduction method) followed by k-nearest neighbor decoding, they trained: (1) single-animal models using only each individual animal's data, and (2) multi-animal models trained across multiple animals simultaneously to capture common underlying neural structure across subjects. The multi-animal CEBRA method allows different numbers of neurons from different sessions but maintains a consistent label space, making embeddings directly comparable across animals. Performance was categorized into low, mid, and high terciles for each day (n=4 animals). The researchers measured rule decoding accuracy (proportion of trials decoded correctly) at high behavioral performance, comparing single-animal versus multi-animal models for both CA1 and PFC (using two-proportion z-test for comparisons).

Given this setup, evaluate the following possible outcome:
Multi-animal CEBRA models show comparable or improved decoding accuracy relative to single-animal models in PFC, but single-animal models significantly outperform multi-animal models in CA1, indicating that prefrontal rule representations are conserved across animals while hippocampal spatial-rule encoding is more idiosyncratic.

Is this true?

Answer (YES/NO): YES